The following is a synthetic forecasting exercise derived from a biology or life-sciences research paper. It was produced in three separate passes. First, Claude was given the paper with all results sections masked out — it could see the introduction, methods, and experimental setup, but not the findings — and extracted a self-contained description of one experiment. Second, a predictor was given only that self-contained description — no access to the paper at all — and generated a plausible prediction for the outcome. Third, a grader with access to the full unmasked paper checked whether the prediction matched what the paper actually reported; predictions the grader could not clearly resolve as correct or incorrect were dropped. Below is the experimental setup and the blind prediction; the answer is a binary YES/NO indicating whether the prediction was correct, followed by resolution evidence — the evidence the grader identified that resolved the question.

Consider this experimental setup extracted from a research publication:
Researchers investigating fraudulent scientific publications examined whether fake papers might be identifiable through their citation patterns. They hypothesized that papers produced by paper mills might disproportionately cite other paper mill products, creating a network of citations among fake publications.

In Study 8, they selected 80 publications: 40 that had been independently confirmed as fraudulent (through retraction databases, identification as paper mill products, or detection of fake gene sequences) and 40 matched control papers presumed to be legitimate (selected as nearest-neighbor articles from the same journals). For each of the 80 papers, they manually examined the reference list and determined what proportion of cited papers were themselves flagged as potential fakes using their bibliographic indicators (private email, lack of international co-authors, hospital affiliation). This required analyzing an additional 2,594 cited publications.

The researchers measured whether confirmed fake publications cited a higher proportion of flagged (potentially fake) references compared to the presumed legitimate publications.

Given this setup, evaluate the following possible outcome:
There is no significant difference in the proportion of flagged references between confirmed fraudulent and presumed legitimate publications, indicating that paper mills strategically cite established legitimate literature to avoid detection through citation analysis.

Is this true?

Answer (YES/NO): NO